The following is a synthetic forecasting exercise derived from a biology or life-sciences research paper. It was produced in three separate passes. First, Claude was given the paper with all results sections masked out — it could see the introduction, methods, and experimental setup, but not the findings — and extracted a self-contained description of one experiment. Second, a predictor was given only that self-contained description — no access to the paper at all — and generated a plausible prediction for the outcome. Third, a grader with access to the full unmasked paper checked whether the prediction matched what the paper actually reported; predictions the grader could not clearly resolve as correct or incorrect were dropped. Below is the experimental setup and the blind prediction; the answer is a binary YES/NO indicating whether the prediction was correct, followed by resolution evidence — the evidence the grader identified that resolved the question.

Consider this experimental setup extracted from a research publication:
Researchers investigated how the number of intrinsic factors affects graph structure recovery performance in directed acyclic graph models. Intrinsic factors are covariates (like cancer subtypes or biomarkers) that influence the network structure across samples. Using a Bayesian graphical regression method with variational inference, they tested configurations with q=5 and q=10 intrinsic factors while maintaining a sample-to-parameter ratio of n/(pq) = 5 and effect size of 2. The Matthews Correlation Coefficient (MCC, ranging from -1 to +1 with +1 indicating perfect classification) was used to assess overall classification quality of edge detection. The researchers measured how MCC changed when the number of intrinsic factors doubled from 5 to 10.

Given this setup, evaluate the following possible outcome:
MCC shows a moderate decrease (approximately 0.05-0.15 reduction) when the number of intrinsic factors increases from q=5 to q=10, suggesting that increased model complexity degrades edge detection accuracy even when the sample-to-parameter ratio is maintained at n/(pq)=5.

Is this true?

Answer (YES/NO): YES